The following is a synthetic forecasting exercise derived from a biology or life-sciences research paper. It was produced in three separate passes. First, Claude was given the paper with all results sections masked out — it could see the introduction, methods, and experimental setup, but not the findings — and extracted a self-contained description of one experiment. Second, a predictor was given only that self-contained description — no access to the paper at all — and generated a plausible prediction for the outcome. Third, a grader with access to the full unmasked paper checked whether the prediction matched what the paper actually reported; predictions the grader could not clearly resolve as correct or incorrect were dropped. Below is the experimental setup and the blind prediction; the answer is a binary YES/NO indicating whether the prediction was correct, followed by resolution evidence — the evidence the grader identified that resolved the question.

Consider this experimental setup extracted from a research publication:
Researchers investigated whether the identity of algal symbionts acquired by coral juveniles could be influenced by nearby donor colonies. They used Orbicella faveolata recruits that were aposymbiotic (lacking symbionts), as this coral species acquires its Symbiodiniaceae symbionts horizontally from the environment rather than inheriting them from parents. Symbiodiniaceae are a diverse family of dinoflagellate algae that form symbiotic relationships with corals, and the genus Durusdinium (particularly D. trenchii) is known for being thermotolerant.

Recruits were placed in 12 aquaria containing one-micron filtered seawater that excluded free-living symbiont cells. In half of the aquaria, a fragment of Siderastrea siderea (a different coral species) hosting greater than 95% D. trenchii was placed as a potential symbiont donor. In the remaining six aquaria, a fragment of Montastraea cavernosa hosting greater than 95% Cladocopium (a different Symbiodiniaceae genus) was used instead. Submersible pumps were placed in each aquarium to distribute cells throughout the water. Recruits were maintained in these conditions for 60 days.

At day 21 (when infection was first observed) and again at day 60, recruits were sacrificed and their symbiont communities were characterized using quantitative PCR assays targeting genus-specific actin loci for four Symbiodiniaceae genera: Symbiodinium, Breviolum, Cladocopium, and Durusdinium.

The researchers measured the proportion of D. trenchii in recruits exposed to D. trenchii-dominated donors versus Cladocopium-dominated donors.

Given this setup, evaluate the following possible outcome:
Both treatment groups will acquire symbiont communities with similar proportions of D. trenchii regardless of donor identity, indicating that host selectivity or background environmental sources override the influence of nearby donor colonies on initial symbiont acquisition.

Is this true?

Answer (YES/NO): NO